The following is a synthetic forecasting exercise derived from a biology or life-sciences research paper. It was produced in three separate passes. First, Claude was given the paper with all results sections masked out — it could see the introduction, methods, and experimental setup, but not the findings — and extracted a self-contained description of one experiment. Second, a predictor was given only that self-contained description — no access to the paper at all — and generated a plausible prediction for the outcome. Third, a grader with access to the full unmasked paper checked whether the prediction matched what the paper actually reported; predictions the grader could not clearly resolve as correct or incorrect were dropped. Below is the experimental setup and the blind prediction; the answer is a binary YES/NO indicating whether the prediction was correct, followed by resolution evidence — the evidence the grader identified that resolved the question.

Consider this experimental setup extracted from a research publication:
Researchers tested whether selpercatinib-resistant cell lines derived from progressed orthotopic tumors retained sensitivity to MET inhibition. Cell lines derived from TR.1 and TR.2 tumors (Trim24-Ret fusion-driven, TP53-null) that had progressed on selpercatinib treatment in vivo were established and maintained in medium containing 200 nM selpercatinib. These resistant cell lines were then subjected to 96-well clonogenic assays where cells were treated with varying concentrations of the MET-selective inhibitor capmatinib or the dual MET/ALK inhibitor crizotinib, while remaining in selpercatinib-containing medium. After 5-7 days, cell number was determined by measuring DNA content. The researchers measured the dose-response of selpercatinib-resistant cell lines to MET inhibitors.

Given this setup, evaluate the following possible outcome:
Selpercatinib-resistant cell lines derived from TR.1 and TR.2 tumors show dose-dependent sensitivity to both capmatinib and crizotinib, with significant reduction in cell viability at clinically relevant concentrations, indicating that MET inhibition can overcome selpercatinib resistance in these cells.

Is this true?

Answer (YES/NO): YES